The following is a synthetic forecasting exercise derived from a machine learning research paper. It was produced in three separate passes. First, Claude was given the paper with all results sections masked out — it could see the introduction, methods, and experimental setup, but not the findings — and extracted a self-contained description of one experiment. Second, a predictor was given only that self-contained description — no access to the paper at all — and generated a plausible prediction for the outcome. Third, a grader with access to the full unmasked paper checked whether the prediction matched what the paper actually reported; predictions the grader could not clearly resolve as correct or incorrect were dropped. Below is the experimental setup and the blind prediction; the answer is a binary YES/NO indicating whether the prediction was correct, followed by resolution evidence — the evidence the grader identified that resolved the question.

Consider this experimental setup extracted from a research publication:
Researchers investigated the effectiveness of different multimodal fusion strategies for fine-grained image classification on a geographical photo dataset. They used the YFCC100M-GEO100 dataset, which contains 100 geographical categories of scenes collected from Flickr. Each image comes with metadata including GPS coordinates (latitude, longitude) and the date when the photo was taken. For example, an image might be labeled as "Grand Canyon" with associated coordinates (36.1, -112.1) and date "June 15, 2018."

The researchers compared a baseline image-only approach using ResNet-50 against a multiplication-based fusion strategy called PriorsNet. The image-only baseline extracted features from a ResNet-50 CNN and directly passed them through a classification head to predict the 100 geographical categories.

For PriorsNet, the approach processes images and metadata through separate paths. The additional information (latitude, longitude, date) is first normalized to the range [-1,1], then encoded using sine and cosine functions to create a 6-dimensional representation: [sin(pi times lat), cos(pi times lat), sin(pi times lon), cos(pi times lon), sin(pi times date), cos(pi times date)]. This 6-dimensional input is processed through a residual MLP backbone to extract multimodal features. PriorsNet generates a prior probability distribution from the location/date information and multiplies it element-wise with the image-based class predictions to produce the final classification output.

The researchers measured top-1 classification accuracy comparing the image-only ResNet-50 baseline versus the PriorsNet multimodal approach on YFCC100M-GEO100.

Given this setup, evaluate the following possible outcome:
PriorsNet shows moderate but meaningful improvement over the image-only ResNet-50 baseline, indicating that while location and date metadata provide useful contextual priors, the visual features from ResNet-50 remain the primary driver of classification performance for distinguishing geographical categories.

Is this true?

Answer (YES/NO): NO